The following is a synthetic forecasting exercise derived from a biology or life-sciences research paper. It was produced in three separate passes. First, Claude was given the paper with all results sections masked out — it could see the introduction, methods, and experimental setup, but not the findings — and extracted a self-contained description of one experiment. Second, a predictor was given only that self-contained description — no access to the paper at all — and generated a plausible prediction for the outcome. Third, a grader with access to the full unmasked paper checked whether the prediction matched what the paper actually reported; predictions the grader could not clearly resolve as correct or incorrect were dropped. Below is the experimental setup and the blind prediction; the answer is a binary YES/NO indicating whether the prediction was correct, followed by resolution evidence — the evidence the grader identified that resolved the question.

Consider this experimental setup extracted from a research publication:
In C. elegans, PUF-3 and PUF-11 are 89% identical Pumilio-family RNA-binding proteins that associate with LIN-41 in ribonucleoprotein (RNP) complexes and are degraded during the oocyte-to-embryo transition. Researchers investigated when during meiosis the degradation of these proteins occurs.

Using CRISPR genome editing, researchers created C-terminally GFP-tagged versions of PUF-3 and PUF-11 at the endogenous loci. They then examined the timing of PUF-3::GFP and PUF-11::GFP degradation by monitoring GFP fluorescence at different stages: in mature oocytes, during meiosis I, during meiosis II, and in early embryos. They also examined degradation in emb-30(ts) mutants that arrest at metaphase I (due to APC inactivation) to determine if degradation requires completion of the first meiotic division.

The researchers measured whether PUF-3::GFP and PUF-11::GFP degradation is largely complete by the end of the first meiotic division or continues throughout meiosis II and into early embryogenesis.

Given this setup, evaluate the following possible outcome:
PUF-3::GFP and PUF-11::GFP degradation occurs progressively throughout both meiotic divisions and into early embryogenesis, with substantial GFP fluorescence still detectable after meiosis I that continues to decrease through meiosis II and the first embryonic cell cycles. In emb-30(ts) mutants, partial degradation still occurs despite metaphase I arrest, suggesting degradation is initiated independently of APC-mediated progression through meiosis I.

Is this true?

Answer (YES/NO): NO